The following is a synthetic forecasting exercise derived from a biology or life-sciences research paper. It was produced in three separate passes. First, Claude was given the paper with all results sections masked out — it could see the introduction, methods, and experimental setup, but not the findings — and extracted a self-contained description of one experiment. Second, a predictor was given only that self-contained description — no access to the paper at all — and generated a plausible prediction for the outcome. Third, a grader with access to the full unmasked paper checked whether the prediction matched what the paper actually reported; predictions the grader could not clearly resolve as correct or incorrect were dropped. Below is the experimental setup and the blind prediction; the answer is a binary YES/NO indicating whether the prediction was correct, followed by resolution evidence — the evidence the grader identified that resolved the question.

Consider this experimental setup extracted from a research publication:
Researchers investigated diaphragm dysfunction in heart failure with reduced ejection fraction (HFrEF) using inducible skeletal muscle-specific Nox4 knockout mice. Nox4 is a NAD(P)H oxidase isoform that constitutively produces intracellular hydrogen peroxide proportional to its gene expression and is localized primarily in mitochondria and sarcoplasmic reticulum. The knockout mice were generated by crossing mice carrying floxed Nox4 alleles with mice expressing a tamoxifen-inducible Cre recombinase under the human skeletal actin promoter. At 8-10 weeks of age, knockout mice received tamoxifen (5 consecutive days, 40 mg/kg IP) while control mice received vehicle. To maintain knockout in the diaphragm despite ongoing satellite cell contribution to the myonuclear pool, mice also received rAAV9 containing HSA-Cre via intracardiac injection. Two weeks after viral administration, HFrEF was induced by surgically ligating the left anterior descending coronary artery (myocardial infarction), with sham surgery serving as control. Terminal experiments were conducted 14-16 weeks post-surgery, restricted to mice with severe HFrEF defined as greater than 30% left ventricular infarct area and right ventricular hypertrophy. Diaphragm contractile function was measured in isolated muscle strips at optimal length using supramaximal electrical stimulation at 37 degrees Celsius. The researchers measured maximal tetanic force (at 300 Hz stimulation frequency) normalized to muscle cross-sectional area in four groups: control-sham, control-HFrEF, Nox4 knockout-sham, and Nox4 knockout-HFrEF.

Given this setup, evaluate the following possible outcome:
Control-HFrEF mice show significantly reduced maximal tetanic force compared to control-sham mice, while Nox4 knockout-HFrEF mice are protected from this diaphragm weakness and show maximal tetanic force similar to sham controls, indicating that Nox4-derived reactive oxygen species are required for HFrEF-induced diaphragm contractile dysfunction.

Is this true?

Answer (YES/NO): YES